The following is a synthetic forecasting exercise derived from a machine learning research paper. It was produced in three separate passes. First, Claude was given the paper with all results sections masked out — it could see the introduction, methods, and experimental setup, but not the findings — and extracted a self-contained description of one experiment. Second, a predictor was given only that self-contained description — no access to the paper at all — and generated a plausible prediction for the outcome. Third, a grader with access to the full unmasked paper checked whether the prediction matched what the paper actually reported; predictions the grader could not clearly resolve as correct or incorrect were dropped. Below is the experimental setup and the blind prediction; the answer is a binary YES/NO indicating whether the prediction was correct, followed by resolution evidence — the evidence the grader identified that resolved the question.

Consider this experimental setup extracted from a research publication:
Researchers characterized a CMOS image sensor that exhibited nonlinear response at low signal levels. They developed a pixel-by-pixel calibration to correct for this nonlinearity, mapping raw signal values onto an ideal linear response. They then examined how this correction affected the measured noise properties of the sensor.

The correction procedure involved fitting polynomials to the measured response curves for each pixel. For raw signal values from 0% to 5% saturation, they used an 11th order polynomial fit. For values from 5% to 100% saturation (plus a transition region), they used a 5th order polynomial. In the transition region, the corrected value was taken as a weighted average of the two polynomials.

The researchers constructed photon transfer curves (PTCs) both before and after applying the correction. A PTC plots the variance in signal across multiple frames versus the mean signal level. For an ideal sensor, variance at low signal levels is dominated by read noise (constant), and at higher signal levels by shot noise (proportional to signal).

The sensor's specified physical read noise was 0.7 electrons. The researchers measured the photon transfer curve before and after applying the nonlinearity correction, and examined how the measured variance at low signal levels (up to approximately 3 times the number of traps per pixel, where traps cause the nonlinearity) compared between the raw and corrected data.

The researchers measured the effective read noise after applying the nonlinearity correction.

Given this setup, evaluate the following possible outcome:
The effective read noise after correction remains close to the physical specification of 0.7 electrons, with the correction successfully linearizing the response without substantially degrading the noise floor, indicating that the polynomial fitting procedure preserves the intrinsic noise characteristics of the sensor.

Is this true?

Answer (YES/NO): NO